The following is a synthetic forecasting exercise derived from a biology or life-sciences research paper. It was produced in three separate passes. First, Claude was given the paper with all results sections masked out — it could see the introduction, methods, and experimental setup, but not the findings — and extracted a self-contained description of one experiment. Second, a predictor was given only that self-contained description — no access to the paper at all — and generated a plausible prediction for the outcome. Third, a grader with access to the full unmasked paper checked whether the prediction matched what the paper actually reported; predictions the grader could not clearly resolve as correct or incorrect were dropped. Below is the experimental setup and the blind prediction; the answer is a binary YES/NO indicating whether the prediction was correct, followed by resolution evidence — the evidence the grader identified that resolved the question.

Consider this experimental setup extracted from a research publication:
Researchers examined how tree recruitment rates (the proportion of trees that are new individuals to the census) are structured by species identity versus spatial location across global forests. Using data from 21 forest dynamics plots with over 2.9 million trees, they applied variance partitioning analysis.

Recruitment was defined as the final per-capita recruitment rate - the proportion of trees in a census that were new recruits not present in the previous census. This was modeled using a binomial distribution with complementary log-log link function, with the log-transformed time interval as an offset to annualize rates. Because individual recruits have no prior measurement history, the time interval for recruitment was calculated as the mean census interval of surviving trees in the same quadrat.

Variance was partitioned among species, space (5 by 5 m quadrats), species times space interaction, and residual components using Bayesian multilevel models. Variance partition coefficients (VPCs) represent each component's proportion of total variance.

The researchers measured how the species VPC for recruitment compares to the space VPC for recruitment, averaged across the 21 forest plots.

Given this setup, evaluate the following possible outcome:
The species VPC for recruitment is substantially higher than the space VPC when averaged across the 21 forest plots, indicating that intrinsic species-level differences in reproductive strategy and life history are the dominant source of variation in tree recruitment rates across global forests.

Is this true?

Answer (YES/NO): YES